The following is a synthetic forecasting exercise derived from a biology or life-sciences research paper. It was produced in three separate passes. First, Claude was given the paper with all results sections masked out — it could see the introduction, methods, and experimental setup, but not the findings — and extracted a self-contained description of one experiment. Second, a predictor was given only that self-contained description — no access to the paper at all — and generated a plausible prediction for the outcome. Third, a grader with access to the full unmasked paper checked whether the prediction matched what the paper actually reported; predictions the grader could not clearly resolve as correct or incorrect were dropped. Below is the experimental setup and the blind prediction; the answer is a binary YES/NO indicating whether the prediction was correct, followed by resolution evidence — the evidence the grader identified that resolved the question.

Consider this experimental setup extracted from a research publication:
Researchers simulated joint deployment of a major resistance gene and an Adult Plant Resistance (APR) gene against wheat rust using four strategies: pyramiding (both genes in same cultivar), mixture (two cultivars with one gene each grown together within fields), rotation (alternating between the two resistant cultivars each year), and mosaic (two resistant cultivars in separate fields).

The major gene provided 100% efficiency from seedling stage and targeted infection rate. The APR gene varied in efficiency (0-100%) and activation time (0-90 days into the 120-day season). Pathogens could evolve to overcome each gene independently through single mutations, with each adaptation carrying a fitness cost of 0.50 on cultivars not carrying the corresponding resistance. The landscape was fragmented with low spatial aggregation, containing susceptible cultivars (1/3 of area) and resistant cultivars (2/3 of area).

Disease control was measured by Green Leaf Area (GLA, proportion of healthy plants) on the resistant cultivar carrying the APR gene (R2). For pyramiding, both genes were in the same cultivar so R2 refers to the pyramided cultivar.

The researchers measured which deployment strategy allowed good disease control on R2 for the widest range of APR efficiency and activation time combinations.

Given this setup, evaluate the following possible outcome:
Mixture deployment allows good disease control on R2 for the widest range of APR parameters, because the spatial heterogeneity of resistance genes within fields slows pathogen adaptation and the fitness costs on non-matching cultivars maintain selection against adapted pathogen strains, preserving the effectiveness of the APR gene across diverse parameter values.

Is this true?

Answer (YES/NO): NO